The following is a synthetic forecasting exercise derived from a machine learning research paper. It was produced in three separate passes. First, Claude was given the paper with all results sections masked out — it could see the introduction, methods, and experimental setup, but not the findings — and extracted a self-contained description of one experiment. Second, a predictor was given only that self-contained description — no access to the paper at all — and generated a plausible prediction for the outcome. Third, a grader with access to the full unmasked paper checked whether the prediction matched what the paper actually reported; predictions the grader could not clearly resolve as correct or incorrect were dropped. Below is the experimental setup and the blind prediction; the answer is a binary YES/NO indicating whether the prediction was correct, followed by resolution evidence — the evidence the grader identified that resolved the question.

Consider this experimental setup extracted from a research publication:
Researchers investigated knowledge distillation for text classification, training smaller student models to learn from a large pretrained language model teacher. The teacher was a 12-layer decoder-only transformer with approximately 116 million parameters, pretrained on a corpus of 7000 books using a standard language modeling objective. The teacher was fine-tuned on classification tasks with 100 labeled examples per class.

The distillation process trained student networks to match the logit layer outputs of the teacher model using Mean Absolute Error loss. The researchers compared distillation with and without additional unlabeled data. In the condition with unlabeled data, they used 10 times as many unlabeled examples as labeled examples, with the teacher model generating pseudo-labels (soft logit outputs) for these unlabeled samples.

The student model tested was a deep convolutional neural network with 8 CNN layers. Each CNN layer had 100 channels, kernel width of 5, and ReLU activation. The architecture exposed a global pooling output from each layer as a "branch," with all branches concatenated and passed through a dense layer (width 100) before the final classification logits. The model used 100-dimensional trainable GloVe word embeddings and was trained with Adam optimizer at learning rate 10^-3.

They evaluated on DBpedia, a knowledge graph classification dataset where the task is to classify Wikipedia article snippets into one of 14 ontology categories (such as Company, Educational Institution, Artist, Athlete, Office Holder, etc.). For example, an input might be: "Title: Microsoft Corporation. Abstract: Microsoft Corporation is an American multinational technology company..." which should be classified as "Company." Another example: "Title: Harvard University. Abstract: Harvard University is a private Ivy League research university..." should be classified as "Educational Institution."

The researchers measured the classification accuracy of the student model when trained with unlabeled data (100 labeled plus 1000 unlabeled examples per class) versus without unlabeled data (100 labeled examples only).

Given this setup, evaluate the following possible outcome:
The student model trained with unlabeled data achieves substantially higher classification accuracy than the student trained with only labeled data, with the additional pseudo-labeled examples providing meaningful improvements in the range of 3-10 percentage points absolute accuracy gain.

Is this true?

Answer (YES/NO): NO